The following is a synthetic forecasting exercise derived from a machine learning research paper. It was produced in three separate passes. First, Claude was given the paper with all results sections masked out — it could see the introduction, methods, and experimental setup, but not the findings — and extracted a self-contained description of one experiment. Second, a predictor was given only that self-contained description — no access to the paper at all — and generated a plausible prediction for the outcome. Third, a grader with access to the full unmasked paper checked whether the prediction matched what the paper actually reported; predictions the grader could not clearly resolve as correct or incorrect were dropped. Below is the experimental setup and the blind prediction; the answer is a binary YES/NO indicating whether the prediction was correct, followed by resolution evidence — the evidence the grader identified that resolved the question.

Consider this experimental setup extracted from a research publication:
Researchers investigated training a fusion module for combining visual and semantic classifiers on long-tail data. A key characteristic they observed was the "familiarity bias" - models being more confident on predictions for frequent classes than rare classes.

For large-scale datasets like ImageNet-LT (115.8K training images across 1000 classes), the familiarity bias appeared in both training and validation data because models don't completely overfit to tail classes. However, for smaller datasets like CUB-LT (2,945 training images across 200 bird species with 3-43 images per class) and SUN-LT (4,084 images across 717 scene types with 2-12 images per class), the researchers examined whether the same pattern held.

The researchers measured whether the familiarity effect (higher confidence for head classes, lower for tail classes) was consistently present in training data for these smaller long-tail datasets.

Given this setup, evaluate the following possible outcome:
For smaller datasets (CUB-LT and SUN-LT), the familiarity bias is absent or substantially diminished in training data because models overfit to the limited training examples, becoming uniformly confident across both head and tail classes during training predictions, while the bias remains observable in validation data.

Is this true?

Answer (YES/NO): NO